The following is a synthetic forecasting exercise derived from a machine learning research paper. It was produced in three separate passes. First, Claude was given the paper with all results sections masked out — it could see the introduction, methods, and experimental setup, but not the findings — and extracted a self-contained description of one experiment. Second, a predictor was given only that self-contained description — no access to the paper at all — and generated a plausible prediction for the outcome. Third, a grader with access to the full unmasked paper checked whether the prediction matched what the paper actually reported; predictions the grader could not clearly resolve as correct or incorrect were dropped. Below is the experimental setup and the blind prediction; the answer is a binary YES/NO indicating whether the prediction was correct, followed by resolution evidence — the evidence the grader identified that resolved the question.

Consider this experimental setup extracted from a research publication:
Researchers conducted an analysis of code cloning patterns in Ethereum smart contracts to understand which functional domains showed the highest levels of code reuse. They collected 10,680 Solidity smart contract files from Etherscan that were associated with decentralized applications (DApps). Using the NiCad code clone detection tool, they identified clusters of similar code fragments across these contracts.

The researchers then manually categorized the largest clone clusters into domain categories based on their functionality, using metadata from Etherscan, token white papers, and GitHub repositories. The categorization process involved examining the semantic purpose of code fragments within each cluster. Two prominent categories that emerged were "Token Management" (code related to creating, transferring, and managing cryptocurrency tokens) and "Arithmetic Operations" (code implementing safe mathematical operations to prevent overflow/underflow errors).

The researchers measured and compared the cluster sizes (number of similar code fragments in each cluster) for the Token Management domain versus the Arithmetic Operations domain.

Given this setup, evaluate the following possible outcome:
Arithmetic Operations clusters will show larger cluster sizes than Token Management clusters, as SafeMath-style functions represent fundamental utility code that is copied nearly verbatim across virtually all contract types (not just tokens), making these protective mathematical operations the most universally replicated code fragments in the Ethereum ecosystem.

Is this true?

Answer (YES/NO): NO